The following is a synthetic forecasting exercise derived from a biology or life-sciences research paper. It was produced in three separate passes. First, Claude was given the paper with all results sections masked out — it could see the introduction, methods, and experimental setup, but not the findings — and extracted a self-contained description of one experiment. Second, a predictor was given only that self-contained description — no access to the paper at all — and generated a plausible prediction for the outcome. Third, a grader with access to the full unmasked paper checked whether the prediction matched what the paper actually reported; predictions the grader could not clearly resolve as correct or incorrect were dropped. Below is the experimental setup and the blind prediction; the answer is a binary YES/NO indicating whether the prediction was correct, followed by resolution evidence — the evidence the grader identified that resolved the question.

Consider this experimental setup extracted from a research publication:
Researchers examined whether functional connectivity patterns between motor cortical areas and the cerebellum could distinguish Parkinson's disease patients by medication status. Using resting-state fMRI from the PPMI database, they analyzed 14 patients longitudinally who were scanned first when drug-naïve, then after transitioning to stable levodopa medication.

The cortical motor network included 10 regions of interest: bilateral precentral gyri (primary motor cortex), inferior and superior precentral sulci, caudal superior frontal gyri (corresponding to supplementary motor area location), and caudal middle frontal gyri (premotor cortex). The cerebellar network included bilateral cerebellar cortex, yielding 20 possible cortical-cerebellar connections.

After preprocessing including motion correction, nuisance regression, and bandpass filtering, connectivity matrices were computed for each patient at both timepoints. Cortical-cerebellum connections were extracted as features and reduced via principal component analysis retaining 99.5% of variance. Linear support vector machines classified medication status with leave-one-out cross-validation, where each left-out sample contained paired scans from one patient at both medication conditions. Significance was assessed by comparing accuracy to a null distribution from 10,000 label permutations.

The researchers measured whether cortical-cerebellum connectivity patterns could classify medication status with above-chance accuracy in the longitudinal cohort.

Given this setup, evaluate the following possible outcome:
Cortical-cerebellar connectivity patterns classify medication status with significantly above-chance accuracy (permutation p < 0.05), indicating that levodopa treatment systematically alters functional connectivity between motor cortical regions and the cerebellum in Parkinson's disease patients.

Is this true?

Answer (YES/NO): NO